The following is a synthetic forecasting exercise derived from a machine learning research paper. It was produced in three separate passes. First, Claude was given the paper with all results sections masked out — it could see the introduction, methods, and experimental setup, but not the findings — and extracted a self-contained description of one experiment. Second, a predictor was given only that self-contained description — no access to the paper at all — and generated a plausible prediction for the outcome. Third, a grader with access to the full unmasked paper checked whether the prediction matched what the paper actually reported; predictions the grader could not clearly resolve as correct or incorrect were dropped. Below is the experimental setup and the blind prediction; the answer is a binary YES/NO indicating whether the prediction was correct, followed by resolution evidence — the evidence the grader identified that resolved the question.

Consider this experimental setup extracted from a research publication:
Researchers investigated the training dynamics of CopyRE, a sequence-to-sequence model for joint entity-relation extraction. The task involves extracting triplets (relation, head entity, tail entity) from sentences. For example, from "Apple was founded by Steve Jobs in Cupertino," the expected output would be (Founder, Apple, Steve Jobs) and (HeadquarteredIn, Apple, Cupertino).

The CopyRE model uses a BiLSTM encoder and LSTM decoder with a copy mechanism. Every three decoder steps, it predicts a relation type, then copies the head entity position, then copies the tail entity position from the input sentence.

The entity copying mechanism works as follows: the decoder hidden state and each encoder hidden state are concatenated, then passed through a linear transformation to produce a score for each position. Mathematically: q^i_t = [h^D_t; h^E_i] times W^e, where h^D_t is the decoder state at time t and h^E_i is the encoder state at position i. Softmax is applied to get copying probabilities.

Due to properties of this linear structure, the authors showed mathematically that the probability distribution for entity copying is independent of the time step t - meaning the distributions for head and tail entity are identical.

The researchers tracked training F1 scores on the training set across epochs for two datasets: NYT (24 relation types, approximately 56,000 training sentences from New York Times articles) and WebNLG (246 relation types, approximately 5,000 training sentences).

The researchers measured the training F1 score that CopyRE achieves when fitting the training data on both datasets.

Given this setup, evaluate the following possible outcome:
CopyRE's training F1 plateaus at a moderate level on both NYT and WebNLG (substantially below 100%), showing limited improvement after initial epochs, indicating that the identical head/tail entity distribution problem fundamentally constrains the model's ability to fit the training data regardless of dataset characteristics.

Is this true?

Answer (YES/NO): NO